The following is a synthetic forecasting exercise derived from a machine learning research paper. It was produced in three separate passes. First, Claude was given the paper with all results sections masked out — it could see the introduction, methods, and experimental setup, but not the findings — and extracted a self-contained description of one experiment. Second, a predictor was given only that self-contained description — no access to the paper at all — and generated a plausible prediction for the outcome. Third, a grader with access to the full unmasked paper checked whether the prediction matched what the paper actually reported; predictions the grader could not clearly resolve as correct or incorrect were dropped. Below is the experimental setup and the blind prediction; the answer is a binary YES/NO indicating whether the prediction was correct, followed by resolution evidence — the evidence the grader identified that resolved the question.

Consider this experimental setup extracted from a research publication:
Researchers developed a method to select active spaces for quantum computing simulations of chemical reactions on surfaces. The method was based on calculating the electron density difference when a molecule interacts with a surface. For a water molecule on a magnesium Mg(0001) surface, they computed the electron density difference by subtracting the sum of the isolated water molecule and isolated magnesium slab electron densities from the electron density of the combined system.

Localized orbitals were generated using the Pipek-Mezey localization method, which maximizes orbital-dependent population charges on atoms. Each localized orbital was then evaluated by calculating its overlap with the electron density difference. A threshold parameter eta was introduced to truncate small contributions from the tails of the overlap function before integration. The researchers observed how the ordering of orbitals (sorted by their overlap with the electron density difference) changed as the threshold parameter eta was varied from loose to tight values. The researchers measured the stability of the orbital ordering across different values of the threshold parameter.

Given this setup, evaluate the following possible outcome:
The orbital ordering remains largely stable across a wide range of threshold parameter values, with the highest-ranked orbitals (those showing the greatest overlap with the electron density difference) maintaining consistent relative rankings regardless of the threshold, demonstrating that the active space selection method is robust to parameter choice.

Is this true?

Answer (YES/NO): YES